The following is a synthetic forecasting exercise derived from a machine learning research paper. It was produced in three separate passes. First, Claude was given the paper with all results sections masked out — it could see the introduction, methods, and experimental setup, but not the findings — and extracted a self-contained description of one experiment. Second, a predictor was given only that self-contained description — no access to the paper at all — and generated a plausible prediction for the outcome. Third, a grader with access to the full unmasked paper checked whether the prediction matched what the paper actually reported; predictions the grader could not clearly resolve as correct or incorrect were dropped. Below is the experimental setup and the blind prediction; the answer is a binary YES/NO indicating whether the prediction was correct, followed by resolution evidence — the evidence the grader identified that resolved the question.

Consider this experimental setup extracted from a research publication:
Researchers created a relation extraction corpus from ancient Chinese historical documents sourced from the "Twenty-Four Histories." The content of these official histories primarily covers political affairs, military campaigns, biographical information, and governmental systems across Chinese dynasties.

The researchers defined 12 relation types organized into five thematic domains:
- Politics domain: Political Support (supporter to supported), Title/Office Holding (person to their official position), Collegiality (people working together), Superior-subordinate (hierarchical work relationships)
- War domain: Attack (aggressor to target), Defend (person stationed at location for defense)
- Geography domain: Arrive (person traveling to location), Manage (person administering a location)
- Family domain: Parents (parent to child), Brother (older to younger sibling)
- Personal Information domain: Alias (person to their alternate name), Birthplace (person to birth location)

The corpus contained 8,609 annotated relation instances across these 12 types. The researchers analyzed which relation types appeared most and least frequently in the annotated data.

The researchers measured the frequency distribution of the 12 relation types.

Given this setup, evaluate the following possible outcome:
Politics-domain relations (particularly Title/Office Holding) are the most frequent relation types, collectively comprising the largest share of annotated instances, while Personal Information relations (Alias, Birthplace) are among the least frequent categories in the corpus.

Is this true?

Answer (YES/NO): YES